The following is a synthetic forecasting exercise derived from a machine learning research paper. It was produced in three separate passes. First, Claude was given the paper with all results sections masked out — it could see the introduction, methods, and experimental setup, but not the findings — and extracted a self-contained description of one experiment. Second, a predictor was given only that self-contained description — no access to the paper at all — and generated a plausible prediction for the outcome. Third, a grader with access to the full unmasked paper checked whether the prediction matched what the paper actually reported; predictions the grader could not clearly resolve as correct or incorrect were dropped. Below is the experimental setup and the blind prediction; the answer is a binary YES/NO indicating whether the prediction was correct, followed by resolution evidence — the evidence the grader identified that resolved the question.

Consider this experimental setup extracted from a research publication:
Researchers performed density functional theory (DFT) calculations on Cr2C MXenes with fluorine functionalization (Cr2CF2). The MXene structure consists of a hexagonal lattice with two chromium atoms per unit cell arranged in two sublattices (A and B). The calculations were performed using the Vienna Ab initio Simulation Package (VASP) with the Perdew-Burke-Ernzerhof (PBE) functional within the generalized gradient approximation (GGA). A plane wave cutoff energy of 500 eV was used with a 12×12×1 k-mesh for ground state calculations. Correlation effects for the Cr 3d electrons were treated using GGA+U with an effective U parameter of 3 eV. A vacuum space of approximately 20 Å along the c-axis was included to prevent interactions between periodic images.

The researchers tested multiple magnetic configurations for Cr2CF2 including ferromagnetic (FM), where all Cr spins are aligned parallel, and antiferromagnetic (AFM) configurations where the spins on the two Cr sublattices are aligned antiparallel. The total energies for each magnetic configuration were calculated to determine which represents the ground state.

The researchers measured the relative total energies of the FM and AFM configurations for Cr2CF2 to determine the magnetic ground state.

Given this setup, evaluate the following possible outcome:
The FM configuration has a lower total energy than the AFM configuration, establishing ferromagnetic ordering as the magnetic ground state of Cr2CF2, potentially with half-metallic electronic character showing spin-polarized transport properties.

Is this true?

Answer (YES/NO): NO